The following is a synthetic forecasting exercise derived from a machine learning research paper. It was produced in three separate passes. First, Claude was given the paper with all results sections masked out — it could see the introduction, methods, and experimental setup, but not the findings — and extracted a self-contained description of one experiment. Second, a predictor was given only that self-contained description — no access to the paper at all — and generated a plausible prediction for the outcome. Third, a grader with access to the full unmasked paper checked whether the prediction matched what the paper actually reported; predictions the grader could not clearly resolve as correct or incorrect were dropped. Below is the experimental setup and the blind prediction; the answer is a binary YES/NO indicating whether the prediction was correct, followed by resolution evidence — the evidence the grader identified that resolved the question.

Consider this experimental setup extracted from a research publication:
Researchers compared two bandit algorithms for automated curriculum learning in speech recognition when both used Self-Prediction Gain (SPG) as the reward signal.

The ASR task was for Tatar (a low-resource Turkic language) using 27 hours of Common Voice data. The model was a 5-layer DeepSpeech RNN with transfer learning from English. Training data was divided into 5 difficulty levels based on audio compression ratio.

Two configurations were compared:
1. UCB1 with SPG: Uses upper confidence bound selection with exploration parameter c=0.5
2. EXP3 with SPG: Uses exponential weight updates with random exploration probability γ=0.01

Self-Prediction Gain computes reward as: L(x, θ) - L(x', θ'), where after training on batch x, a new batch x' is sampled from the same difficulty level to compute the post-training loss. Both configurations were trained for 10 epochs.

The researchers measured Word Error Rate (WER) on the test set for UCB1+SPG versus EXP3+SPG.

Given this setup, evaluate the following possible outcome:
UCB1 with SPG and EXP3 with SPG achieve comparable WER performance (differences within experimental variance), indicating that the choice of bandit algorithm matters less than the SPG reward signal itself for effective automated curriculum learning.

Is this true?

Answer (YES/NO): YES